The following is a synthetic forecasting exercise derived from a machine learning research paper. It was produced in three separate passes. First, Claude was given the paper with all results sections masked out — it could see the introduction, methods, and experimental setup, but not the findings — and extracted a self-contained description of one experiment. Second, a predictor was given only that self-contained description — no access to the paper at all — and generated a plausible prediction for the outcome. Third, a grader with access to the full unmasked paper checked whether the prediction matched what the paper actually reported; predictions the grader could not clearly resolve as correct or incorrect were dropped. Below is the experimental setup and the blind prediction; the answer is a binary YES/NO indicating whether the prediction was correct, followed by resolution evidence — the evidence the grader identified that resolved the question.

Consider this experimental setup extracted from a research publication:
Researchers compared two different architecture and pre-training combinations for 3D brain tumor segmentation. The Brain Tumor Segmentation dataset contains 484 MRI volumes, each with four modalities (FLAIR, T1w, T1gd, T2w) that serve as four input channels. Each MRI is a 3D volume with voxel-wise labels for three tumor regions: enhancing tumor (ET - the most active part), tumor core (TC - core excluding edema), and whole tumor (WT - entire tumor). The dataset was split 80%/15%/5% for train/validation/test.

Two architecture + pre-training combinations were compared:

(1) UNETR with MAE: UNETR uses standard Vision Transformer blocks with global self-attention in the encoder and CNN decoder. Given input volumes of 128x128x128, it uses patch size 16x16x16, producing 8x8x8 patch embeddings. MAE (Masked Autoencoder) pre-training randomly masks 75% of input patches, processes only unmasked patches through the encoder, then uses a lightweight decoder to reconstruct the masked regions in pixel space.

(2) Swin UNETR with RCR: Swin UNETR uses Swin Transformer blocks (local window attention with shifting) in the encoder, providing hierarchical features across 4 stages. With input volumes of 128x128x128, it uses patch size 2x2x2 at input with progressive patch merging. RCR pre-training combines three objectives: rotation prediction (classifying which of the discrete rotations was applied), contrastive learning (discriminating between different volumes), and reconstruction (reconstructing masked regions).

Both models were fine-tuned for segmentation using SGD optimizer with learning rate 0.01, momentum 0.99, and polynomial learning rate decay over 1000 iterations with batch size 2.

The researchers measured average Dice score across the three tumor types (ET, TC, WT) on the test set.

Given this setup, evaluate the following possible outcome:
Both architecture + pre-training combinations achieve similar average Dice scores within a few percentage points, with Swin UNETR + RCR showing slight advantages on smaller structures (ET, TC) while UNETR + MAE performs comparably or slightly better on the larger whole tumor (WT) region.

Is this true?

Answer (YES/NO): NO